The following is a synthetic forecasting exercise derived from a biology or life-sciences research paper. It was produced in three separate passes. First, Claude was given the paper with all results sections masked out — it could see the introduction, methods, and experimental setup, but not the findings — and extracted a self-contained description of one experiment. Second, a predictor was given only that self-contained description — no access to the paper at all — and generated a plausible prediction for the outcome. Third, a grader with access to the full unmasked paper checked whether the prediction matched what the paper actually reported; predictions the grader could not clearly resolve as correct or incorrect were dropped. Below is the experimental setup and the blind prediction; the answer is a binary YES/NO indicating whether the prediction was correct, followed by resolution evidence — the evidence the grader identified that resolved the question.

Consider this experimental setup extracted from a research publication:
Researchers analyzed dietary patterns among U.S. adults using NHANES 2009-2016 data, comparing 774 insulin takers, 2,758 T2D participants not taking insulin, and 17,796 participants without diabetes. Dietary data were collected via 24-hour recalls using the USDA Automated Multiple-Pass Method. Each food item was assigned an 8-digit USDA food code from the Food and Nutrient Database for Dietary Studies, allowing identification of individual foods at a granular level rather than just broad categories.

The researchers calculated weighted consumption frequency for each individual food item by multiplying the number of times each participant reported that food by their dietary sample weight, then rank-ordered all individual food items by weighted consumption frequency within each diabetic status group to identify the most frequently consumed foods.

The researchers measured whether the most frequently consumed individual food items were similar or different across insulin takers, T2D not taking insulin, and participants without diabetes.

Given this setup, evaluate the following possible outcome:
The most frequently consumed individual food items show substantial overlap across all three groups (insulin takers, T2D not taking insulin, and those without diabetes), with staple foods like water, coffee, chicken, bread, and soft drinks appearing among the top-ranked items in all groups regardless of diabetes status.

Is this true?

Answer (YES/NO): NO